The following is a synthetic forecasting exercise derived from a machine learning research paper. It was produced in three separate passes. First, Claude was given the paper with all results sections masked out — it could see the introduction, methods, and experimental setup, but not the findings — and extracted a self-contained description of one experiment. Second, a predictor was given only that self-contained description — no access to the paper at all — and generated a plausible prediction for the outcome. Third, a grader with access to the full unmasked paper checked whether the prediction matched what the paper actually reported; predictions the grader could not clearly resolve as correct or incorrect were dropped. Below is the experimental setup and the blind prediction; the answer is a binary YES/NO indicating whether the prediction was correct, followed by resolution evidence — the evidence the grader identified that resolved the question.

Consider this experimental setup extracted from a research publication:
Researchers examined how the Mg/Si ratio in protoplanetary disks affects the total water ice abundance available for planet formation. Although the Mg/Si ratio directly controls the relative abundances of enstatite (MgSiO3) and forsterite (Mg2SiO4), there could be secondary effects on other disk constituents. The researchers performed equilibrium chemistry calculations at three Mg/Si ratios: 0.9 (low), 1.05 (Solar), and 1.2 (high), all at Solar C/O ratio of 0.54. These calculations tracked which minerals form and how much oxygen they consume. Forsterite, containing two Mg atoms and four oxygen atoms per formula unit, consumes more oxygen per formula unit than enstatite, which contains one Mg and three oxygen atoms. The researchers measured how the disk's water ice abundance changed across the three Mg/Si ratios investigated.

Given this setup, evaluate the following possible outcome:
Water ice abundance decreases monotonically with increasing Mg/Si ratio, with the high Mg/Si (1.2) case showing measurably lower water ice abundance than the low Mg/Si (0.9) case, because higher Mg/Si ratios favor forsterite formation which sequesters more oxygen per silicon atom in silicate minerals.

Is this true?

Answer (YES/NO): NO